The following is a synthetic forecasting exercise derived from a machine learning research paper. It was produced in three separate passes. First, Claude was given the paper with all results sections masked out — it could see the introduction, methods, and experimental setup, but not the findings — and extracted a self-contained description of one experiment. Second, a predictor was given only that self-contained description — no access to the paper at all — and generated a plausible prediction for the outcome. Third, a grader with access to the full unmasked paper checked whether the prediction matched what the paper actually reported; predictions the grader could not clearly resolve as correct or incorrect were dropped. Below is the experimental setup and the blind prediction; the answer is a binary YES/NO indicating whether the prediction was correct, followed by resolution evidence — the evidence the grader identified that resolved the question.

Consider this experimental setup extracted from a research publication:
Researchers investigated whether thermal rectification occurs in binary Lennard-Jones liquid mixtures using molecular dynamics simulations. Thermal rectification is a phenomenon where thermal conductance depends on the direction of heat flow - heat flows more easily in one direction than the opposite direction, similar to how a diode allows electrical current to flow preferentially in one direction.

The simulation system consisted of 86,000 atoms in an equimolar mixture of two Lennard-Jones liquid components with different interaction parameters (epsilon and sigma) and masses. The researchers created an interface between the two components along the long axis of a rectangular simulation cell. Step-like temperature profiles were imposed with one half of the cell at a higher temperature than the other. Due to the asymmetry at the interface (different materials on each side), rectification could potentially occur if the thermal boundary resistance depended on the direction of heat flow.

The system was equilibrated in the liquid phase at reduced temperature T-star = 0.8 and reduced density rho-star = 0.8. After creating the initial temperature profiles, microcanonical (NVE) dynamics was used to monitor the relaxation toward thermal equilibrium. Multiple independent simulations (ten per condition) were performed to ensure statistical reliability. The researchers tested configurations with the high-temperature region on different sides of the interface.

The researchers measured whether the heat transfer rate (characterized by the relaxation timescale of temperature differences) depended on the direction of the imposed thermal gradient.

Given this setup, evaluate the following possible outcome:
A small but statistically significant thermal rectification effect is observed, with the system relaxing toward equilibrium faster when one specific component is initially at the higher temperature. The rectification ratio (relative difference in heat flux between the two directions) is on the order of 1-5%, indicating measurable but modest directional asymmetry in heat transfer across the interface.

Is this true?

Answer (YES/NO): NO